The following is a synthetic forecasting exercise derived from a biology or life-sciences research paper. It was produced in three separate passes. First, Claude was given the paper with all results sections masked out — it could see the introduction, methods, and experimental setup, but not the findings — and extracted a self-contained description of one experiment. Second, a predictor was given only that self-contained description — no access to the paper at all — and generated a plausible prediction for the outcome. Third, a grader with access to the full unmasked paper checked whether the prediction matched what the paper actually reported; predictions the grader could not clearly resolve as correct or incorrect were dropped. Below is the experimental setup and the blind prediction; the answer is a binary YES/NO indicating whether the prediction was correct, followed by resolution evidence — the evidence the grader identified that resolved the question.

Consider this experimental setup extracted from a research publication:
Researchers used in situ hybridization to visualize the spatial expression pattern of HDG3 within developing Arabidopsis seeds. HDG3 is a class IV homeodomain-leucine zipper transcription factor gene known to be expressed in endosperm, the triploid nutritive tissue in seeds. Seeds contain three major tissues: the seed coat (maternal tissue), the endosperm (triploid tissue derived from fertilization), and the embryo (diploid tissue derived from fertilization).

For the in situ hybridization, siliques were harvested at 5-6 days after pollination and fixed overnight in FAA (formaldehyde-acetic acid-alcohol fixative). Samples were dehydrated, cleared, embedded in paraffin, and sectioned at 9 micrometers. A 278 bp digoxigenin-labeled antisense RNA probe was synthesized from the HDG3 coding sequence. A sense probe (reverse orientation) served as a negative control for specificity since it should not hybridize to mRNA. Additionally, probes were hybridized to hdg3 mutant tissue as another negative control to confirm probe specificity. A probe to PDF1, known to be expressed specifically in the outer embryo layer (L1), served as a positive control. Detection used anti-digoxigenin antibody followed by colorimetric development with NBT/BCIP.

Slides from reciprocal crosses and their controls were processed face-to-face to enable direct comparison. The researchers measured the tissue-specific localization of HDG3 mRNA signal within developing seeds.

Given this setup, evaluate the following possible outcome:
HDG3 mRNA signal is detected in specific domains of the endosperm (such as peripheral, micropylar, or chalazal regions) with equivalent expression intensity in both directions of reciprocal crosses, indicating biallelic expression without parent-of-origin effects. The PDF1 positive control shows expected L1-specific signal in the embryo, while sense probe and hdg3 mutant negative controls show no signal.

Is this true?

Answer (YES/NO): NO